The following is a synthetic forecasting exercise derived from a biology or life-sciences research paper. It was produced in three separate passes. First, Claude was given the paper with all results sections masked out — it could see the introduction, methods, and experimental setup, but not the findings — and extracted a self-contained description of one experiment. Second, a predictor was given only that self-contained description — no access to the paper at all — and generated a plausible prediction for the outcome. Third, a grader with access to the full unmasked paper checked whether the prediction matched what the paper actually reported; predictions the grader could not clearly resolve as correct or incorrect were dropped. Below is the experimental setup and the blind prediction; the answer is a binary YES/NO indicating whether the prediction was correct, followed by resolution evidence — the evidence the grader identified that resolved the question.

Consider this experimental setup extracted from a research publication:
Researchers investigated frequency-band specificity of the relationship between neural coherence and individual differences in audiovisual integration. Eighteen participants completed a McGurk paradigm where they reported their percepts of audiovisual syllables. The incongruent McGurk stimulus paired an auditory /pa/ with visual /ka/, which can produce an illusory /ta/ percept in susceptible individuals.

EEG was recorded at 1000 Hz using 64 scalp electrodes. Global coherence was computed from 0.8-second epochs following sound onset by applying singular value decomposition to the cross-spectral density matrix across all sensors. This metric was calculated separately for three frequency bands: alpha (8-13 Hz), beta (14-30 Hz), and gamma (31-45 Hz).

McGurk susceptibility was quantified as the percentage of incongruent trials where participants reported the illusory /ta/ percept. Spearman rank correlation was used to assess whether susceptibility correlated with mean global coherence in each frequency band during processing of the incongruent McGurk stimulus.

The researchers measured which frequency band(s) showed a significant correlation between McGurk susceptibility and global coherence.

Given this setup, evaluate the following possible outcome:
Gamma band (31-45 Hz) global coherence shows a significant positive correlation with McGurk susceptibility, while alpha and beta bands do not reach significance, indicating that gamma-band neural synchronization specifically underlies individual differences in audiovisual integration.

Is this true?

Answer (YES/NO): NO